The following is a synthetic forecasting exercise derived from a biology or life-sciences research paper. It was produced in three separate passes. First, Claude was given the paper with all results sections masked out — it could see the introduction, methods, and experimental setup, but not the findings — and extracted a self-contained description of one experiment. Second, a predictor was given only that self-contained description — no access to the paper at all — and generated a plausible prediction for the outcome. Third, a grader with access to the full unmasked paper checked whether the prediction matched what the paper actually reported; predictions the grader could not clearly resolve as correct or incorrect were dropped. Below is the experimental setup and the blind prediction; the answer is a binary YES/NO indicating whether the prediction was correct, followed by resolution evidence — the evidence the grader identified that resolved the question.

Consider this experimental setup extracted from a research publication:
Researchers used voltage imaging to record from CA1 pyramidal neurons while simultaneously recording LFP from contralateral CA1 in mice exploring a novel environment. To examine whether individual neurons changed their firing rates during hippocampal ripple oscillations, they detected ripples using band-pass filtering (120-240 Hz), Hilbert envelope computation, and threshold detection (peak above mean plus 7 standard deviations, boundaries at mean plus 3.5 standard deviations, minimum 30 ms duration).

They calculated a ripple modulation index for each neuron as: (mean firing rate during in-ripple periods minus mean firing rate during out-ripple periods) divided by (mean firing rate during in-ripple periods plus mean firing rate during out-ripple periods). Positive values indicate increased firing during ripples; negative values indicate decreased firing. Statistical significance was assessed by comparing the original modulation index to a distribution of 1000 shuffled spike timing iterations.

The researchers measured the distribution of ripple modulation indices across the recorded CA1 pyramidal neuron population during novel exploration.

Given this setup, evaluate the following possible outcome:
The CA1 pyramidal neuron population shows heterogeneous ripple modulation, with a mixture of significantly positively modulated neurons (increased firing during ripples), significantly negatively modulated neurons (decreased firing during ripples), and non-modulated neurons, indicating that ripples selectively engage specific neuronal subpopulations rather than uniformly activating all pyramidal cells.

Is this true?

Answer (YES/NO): NO